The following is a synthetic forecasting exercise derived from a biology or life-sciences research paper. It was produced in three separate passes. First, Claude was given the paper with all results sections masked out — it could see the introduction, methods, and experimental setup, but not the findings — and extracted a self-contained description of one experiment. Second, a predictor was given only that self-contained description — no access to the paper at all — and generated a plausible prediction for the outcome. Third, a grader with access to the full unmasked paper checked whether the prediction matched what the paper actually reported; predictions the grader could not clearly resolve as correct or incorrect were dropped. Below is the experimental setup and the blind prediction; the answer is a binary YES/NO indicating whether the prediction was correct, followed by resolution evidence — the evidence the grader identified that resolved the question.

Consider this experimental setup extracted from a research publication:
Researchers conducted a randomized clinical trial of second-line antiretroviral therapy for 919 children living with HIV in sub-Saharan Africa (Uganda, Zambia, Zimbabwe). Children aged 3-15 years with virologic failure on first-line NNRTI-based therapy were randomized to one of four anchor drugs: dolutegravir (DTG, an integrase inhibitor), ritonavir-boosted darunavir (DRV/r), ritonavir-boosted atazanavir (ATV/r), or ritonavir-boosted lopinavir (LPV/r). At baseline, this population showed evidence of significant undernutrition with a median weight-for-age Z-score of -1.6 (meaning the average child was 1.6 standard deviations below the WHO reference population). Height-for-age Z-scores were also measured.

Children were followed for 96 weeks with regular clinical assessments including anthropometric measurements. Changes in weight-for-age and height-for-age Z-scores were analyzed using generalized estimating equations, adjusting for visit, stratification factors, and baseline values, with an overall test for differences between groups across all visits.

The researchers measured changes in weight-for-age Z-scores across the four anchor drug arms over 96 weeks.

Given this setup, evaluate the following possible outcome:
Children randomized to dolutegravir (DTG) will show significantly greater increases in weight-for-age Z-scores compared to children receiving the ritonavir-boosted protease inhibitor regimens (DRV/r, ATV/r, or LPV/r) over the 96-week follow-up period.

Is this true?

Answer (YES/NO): NO